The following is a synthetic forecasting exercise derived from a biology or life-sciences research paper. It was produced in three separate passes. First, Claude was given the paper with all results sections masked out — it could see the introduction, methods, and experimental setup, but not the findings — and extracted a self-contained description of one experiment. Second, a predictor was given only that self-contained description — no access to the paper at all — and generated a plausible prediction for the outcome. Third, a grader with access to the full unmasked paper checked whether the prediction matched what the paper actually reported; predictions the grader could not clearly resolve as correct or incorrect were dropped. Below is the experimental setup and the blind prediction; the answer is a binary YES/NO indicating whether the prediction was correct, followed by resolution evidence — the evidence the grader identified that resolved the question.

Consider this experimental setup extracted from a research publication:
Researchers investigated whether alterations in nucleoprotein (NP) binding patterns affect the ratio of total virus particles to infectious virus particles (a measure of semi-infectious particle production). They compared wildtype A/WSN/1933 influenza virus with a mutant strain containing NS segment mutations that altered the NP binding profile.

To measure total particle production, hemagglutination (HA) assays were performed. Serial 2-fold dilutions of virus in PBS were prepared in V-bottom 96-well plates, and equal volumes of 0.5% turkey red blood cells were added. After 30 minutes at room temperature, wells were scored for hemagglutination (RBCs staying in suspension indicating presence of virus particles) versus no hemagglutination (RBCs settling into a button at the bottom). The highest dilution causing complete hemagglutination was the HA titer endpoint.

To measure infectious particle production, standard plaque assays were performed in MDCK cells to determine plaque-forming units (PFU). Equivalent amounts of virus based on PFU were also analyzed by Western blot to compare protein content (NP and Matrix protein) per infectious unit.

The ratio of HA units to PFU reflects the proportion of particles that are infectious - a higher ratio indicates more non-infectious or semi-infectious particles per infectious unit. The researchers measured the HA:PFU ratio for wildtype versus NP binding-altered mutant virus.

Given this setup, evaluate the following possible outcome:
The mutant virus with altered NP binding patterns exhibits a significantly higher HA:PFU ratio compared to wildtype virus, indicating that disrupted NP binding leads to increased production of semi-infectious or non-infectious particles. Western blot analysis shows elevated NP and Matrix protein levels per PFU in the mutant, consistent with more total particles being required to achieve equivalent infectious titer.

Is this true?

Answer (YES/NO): YES